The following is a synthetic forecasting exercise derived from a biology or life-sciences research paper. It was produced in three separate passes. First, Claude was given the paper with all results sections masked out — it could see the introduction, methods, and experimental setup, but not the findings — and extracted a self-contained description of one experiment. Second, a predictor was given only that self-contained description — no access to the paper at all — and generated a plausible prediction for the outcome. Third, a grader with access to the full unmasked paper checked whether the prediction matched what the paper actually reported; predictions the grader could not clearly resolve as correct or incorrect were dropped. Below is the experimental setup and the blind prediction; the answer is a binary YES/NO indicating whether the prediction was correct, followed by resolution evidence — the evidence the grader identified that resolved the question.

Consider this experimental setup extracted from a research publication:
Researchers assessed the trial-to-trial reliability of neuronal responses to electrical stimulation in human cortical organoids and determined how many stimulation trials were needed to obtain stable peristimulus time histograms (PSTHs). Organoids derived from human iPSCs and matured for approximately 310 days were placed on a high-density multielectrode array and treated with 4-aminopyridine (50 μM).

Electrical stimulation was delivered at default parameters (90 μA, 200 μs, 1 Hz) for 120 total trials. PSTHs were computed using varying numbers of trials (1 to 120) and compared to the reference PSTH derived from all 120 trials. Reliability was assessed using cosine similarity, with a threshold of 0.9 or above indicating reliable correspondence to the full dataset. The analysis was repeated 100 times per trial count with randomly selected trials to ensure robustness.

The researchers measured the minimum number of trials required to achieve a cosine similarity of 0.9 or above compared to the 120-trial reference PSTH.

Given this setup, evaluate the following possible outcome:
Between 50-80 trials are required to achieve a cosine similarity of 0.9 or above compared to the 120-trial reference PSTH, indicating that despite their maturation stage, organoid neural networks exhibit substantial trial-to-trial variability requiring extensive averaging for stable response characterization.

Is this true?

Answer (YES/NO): NO